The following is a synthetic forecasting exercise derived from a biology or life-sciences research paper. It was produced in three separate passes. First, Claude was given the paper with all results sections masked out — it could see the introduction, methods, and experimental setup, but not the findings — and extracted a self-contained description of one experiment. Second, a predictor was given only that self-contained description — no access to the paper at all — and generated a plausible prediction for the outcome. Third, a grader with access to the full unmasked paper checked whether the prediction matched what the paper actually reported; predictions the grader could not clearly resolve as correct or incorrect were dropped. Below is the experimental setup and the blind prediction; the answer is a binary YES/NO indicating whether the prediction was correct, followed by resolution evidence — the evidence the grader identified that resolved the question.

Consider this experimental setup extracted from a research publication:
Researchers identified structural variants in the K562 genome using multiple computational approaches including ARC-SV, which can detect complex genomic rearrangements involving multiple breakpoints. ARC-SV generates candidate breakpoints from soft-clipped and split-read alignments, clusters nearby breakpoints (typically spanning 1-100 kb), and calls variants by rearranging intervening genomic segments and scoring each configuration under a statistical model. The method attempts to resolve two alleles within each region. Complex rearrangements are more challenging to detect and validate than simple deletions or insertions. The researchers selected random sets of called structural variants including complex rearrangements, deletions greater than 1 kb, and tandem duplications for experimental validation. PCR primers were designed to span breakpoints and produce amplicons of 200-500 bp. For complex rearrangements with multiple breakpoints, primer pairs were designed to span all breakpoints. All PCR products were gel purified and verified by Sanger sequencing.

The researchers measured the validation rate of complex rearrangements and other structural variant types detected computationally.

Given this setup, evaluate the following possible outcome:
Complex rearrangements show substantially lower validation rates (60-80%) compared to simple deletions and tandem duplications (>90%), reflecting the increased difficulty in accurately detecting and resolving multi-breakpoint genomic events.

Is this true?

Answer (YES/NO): NO